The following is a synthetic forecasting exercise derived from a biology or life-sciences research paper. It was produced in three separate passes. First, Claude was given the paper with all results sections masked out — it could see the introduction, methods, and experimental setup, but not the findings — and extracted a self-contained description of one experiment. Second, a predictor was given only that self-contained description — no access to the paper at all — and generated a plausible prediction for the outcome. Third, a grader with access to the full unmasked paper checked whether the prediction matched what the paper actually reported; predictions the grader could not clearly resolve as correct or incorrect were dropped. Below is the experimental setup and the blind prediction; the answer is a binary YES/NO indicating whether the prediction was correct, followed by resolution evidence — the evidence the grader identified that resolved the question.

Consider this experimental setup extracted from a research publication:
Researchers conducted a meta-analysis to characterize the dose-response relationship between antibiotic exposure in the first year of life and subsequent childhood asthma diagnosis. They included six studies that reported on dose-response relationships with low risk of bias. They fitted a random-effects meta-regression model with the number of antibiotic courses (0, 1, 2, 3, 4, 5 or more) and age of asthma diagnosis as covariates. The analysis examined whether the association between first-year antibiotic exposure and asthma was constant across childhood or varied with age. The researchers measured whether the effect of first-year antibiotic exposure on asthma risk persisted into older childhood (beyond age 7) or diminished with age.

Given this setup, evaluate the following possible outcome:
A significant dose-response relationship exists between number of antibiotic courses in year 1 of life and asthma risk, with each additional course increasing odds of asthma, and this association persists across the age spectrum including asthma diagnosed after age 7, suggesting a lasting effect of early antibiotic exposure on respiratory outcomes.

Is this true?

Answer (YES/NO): NO